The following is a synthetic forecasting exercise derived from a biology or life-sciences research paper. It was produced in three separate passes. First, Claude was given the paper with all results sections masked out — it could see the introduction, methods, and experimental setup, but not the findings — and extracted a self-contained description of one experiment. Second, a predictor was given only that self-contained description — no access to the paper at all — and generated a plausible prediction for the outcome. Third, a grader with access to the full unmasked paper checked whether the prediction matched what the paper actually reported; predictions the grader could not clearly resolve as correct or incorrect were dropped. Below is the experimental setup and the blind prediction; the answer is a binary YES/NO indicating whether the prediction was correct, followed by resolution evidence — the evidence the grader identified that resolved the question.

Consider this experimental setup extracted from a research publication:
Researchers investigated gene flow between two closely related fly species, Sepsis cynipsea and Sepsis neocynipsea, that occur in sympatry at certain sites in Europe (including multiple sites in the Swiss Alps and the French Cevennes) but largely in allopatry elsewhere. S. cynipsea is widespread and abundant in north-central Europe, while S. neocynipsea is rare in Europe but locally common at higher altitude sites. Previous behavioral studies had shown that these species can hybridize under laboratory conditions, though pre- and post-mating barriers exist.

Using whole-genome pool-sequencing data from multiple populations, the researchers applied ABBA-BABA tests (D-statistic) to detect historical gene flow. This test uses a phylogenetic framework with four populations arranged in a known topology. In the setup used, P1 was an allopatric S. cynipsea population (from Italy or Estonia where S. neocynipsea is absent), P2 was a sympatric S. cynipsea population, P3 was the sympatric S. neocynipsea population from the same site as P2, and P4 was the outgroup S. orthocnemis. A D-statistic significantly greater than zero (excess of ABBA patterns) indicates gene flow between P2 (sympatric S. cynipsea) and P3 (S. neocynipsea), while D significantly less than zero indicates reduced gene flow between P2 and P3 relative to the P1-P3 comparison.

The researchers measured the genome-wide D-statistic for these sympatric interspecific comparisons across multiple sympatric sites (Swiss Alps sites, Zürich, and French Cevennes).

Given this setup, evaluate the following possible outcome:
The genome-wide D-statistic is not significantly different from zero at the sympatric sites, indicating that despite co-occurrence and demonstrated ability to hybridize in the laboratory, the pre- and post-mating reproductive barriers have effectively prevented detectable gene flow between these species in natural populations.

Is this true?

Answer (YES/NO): NO